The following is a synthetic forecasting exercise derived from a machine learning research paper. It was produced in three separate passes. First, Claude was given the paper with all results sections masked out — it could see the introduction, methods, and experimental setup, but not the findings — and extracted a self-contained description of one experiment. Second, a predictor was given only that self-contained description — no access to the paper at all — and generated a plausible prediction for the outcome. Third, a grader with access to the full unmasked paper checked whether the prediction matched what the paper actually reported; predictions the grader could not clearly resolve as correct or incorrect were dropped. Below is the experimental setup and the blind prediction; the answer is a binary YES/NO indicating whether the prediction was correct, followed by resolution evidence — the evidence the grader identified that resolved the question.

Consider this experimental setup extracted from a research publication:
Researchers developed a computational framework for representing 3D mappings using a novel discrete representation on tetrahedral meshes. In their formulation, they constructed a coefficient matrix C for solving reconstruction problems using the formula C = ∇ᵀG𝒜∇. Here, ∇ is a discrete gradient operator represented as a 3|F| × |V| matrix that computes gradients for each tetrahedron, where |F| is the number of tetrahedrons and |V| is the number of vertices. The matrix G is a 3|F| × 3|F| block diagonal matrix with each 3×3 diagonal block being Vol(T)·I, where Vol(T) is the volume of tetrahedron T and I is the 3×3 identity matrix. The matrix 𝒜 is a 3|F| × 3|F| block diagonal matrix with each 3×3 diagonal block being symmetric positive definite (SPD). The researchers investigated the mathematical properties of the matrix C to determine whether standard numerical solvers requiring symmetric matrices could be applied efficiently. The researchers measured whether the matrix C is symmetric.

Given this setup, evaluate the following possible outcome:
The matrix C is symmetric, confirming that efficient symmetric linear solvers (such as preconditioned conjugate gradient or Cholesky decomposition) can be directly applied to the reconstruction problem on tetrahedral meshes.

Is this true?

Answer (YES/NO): YES